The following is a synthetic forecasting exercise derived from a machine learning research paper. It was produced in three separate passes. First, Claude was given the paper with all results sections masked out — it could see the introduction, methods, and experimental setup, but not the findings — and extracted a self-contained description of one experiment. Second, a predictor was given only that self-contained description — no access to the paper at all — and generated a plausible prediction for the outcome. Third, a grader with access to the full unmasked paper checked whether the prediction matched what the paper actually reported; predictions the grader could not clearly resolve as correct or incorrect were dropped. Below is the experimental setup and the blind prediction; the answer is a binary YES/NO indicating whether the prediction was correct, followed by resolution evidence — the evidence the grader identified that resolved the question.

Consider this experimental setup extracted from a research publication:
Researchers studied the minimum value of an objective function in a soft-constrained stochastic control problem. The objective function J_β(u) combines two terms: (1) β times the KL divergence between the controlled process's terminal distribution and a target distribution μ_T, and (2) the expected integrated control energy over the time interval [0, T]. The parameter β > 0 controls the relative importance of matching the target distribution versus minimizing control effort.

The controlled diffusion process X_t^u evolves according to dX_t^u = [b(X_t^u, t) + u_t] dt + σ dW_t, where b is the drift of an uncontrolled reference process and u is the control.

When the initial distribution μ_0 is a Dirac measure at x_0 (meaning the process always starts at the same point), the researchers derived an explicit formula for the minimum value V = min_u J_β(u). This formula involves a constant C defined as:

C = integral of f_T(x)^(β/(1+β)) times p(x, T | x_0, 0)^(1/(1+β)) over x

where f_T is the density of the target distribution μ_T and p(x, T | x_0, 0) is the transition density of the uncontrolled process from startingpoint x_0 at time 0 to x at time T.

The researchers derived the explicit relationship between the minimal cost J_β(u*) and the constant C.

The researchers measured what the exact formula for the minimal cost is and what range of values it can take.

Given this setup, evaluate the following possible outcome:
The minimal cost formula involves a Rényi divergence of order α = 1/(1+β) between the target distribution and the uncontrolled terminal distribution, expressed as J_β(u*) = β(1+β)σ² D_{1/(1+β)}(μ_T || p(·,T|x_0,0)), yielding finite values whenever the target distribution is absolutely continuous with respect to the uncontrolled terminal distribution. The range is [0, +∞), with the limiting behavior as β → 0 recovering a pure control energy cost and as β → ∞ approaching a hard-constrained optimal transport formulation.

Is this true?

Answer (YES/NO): NO